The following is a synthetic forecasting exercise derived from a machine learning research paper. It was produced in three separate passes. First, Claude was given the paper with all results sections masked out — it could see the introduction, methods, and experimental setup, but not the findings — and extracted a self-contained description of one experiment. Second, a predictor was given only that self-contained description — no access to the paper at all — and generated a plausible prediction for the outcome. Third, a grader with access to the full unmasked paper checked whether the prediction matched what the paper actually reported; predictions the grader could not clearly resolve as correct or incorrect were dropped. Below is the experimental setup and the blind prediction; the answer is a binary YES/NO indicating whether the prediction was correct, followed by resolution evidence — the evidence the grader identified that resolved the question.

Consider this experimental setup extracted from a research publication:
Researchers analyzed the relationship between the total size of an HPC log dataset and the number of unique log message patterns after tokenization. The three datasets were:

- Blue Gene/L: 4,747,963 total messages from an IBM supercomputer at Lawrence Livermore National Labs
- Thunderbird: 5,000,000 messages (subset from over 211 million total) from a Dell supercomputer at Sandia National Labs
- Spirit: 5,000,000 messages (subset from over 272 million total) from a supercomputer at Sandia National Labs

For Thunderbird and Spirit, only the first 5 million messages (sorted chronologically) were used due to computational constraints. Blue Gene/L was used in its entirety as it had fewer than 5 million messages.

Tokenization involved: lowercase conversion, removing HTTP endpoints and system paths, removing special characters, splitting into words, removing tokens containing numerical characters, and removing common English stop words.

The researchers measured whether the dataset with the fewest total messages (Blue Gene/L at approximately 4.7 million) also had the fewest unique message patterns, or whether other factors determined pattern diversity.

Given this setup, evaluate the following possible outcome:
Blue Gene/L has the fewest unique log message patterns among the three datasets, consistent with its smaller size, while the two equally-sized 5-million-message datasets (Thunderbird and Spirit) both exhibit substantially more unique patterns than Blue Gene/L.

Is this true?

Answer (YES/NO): NO